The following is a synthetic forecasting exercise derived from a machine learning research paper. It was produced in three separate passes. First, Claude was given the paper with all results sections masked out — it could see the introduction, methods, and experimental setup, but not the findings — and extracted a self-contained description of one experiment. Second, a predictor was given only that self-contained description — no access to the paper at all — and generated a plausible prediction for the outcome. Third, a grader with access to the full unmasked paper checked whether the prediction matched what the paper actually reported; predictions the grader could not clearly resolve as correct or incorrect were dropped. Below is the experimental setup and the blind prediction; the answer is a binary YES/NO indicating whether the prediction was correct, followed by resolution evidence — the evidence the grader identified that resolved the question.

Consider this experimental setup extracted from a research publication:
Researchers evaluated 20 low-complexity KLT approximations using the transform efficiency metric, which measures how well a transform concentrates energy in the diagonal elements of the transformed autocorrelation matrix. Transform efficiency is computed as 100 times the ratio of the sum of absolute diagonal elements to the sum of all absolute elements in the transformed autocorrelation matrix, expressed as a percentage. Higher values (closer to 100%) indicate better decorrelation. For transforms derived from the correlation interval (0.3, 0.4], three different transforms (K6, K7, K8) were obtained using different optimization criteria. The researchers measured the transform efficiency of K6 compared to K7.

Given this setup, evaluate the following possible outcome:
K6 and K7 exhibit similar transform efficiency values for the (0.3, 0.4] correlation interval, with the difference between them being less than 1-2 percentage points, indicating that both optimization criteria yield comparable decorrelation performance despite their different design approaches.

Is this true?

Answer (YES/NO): NO